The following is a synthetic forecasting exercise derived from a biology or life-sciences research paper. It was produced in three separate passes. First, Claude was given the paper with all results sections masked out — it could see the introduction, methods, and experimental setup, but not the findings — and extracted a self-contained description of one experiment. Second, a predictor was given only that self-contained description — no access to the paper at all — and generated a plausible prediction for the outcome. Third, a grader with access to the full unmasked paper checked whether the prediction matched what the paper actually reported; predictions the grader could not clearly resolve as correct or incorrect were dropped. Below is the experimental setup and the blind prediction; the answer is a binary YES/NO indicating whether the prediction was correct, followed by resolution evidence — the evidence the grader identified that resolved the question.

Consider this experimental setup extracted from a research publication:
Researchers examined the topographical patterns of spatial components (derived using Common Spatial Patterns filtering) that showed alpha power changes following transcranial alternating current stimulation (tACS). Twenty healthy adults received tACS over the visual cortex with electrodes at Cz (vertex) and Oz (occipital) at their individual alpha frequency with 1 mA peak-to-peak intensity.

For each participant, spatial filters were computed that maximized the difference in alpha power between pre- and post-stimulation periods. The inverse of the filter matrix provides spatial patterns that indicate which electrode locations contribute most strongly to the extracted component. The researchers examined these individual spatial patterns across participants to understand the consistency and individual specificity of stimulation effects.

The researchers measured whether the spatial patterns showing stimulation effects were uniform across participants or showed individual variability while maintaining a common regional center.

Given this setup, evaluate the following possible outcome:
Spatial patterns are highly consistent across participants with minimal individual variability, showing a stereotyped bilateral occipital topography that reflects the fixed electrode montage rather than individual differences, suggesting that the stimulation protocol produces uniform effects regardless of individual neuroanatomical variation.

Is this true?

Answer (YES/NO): NO